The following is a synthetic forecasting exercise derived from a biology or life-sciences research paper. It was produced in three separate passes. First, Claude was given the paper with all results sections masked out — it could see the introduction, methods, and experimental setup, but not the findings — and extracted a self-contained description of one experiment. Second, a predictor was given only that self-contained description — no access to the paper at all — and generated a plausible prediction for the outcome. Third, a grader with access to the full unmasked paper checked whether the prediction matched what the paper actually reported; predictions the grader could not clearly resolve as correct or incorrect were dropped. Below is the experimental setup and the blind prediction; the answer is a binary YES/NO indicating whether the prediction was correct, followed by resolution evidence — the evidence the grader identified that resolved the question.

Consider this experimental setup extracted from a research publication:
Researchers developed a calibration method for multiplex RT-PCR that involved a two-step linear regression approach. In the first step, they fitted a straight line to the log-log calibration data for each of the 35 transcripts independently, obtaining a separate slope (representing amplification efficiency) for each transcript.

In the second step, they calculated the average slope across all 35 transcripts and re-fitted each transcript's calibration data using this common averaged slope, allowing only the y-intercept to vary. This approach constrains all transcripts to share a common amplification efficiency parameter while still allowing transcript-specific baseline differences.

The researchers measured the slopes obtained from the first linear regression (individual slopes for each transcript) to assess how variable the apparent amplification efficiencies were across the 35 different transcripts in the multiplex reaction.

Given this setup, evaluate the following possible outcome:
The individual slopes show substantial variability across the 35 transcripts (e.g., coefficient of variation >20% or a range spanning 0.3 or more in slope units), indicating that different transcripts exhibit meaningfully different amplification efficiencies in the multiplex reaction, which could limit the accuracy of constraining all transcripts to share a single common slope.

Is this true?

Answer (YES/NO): NO